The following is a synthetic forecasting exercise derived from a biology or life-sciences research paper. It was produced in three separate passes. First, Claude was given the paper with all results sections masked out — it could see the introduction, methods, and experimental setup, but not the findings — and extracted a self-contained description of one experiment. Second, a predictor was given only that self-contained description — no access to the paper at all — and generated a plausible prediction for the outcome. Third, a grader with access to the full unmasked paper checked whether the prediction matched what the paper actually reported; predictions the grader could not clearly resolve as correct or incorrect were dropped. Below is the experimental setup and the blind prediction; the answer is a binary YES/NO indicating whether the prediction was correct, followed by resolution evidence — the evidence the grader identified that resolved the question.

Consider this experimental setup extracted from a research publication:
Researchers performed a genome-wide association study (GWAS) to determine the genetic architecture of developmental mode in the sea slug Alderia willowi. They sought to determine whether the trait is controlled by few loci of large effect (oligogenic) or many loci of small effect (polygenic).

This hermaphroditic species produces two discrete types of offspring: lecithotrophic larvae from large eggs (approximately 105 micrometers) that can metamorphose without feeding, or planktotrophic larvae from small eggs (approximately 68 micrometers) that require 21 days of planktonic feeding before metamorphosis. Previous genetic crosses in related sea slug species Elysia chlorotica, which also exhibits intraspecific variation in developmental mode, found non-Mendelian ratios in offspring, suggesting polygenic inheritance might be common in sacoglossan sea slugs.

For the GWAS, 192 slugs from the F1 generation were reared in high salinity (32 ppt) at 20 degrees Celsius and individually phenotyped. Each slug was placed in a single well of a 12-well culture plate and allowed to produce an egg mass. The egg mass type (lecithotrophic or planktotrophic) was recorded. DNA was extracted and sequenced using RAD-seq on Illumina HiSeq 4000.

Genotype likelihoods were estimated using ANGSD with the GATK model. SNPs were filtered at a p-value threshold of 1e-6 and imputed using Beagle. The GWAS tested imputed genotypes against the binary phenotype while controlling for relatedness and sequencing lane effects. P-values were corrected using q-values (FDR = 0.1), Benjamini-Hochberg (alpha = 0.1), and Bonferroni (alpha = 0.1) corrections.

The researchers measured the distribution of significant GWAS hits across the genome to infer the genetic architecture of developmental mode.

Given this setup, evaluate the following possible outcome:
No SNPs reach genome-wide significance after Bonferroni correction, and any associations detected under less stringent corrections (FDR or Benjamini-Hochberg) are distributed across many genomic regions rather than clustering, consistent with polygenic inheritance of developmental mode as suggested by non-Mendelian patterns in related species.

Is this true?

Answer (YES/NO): NO